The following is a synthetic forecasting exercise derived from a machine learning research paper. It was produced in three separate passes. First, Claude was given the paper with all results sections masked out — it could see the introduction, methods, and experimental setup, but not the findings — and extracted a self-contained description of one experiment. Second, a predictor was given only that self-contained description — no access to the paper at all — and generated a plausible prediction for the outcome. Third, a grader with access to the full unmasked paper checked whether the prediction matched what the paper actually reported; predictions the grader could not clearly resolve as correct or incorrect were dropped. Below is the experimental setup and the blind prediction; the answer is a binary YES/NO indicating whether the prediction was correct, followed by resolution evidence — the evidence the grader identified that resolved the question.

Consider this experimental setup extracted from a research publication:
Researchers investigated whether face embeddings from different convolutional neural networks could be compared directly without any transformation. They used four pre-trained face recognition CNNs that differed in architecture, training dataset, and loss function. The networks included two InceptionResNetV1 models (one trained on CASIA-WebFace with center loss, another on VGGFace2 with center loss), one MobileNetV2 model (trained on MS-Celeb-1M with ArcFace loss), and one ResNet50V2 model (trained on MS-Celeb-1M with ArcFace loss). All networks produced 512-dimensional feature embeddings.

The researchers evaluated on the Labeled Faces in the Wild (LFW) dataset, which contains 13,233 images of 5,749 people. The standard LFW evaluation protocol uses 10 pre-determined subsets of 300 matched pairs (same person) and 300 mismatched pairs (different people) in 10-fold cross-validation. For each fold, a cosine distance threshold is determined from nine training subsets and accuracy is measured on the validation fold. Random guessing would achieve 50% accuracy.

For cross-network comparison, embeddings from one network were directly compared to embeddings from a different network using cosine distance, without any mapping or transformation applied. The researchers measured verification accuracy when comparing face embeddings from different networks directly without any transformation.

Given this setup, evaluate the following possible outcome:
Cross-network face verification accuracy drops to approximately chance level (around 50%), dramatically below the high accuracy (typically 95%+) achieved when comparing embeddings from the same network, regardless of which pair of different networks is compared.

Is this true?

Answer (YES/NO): NO